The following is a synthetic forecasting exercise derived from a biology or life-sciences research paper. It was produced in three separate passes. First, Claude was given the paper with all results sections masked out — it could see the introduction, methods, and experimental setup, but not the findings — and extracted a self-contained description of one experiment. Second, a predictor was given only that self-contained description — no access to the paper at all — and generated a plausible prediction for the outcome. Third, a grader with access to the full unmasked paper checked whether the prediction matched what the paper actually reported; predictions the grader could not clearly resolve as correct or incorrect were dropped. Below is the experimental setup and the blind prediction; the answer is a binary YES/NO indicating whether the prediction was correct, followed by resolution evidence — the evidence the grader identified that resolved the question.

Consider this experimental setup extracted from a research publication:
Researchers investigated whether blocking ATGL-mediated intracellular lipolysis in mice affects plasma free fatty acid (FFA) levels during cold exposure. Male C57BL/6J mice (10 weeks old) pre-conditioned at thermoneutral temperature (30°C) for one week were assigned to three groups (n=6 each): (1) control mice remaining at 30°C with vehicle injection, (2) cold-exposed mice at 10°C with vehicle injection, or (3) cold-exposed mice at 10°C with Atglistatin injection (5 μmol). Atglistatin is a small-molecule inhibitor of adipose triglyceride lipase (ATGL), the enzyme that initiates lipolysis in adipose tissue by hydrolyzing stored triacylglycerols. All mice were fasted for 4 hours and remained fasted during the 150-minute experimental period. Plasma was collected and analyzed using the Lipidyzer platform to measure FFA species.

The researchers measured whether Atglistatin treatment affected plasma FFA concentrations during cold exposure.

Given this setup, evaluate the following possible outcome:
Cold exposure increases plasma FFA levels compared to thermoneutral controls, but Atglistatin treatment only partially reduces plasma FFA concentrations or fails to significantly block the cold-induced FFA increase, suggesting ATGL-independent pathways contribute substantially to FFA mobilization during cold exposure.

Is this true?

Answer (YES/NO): NO